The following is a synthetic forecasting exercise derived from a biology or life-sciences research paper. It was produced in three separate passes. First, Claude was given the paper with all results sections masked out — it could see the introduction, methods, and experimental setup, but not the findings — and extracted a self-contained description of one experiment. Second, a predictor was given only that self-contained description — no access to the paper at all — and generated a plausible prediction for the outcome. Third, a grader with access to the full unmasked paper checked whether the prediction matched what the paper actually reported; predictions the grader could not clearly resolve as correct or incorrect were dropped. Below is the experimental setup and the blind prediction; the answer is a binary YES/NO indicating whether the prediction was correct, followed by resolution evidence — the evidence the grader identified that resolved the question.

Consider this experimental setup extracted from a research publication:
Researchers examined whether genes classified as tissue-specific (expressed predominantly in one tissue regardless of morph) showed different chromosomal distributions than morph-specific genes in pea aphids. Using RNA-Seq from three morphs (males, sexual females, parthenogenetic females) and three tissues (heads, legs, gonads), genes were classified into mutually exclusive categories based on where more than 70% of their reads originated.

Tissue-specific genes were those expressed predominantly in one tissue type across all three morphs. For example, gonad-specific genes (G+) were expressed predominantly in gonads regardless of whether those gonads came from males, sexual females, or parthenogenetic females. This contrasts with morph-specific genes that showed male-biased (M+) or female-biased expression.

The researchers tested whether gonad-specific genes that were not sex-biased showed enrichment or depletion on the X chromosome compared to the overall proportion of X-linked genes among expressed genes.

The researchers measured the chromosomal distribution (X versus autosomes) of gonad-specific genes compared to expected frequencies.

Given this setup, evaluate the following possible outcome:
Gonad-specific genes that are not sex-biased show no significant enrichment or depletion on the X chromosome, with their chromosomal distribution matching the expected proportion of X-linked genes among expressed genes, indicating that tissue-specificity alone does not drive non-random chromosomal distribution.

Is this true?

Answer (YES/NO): YES